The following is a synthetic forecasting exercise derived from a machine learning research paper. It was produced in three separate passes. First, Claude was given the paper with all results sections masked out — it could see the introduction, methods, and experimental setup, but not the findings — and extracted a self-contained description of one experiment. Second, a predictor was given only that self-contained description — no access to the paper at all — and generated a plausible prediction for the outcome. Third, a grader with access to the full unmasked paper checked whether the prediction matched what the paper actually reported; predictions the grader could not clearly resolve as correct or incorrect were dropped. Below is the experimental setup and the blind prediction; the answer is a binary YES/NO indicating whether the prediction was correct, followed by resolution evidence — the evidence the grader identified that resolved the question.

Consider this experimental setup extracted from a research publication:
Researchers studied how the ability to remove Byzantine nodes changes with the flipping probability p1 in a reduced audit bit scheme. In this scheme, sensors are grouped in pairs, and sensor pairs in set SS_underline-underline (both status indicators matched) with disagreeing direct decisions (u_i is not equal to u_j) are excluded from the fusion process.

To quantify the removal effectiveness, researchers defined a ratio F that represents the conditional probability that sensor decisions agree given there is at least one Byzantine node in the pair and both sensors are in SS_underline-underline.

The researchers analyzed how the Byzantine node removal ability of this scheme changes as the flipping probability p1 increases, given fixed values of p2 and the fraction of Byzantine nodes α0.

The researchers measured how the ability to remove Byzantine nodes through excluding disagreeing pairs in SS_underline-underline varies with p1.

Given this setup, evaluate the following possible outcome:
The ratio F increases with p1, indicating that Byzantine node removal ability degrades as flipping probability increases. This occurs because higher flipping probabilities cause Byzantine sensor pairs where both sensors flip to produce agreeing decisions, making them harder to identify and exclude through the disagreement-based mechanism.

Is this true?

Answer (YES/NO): NO